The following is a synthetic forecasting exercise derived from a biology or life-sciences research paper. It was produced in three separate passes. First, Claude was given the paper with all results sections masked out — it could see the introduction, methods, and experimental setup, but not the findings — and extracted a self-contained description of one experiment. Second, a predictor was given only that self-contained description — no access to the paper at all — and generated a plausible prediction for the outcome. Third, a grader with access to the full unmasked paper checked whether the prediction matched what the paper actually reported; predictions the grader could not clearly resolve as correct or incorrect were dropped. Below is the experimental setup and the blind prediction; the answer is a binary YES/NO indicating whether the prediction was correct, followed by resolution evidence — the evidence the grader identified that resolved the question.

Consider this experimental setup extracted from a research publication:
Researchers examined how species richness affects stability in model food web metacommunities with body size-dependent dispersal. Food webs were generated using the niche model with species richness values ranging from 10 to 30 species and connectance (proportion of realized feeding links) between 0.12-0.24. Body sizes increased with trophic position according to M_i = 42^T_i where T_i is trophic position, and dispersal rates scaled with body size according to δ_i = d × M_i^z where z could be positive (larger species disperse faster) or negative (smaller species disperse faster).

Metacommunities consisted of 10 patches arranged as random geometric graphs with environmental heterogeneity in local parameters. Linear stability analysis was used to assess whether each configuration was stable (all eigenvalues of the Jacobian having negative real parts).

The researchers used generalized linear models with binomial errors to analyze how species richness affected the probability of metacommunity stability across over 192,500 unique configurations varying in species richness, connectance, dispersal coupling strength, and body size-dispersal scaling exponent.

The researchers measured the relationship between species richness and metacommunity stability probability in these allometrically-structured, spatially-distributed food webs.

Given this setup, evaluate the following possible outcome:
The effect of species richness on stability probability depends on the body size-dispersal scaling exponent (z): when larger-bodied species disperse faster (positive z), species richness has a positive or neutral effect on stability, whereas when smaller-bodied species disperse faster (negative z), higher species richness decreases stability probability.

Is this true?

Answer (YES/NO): NO